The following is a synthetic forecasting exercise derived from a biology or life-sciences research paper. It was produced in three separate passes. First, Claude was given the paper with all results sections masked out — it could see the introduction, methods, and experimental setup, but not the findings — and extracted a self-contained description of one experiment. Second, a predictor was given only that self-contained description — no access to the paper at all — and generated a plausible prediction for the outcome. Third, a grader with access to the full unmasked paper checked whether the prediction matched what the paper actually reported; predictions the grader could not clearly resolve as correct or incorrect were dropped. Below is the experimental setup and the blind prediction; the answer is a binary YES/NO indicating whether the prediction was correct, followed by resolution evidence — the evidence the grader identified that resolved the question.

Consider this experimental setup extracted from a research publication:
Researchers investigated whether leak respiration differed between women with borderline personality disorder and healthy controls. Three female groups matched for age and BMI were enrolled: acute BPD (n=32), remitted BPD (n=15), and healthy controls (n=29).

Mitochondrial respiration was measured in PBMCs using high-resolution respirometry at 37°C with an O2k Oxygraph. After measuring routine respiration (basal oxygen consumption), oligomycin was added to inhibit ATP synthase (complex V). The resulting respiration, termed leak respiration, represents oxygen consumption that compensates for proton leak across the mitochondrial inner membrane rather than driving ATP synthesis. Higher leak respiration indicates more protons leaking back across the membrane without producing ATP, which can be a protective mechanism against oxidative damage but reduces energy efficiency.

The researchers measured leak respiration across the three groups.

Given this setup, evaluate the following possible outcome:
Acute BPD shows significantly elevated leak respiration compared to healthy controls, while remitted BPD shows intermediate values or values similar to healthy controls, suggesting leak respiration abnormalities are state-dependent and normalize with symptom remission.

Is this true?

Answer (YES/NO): NO